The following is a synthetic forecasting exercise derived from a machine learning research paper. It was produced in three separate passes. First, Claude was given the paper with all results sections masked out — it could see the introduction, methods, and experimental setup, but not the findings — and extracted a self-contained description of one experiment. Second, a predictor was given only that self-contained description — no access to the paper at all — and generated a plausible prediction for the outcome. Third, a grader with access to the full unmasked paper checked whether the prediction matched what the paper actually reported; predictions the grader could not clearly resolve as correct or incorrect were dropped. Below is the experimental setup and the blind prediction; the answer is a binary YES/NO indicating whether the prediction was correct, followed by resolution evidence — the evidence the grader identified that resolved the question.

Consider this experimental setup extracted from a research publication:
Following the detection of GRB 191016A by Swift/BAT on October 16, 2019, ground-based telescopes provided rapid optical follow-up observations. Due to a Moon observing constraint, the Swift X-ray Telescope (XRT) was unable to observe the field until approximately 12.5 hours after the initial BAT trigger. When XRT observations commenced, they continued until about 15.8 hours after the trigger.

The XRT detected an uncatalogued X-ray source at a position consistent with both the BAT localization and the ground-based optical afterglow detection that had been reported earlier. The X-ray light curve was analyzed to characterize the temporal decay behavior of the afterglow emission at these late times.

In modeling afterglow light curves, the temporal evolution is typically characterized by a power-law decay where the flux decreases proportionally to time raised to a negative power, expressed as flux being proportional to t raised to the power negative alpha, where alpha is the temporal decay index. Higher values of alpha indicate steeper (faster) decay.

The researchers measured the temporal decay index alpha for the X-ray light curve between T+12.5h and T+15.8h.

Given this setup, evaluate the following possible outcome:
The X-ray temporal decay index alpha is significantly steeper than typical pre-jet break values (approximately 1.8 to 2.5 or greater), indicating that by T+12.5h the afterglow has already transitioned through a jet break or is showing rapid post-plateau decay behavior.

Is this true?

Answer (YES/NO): YES